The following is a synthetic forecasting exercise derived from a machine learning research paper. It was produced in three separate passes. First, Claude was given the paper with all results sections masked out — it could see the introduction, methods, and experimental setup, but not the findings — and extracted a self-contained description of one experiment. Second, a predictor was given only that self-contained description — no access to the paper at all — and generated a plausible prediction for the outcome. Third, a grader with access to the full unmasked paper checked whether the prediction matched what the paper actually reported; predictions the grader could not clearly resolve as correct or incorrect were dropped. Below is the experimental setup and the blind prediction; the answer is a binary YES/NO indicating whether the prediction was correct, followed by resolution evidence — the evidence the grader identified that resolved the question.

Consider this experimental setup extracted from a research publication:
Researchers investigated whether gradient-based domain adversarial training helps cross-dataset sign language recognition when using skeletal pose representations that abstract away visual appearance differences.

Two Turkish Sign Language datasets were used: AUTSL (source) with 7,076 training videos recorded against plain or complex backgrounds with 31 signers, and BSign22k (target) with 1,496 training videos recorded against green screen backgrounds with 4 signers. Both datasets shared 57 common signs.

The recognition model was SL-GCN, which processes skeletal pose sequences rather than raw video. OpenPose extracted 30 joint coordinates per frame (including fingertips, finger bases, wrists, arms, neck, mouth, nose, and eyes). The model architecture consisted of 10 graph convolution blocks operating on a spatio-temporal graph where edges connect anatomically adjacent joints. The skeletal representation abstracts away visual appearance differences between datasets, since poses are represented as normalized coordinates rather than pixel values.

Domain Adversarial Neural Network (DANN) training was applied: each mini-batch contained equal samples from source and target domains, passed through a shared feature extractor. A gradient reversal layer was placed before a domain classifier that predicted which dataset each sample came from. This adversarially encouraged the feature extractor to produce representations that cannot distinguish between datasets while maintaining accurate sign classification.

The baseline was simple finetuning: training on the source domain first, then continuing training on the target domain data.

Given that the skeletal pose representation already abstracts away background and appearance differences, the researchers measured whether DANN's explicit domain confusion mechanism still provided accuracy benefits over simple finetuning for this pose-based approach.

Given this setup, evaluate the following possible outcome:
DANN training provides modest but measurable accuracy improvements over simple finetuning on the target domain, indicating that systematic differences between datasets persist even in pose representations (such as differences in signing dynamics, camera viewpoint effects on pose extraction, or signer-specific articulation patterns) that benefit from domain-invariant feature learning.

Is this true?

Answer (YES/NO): YES